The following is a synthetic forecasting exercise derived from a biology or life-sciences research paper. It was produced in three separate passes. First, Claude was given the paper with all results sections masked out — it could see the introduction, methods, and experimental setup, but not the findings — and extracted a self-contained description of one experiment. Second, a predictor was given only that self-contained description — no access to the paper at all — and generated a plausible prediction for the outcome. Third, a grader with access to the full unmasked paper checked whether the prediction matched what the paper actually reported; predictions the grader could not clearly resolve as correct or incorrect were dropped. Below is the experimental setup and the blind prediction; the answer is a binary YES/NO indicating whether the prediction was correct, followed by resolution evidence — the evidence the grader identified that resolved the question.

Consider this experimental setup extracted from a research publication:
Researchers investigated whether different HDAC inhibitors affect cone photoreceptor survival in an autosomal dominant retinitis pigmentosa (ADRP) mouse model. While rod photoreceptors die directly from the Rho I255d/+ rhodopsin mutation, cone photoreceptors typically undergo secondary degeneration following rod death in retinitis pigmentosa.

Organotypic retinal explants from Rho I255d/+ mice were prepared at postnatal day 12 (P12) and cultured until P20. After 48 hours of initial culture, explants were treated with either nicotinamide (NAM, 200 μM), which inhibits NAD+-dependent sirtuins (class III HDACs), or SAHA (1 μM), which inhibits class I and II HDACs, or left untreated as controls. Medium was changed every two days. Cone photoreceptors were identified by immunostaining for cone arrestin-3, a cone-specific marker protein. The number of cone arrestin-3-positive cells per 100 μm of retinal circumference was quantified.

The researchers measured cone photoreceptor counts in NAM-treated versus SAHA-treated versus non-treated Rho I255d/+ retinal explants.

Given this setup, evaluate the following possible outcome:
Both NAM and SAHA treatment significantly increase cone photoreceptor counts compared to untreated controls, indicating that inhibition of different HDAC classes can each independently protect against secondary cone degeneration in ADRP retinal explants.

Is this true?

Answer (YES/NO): NO